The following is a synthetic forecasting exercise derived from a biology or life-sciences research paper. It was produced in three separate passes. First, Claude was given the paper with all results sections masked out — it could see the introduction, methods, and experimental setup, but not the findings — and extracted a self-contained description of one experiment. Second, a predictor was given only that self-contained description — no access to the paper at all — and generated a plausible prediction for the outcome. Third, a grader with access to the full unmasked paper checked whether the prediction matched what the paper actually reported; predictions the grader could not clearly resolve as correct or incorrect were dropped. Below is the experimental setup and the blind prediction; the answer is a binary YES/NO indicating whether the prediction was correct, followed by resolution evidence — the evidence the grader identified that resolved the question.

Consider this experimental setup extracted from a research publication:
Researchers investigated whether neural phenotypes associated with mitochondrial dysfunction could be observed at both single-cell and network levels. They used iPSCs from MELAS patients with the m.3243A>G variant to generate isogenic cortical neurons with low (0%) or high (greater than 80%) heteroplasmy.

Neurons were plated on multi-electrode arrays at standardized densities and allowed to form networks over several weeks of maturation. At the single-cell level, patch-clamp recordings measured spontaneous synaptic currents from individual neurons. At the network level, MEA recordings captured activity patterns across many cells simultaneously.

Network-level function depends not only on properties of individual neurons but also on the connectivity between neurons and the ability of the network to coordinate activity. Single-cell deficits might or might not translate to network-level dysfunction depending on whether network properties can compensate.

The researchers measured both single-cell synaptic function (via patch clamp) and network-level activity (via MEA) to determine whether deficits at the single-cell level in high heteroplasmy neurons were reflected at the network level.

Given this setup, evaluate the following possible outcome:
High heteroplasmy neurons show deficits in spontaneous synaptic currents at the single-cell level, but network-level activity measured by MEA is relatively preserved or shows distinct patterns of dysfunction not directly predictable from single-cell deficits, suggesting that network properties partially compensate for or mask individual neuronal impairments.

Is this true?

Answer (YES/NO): NO